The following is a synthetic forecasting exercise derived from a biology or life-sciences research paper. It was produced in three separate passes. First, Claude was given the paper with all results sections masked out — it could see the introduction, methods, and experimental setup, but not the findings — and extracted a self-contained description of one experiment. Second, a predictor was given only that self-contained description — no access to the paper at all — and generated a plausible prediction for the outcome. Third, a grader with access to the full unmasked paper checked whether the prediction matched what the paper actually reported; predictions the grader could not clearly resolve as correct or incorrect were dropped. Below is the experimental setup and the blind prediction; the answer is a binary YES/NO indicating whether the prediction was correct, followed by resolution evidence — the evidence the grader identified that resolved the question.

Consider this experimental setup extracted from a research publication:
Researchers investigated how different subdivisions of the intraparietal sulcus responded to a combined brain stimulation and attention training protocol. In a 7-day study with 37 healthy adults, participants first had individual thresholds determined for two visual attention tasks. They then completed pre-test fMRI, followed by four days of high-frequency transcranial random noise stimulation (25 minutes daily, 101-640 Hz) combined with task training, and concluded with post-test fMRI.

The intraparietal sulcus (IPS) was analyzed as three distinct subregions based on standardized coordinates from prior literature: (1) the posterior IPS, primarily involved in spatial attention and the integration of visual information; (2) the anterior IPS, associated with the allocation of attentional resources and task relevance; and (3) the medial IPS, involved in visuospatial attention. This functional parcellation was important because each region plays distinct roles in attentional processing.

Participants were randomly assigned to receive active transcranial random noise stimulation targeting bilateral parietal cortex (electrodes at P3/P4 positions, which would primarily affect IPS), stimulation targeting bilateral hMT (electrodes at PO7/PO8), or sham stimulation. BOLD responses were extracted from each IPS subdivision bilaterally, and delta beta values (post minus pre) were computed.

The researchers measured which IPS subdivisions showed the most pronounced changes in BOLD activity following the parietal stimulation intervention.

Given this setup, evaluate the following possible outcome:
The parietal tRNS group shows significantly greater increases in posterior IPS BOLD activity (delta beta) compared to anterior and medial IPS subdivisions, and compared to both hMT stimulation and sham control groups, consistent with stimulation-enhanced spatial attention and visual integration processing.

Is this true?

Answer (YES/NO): NO